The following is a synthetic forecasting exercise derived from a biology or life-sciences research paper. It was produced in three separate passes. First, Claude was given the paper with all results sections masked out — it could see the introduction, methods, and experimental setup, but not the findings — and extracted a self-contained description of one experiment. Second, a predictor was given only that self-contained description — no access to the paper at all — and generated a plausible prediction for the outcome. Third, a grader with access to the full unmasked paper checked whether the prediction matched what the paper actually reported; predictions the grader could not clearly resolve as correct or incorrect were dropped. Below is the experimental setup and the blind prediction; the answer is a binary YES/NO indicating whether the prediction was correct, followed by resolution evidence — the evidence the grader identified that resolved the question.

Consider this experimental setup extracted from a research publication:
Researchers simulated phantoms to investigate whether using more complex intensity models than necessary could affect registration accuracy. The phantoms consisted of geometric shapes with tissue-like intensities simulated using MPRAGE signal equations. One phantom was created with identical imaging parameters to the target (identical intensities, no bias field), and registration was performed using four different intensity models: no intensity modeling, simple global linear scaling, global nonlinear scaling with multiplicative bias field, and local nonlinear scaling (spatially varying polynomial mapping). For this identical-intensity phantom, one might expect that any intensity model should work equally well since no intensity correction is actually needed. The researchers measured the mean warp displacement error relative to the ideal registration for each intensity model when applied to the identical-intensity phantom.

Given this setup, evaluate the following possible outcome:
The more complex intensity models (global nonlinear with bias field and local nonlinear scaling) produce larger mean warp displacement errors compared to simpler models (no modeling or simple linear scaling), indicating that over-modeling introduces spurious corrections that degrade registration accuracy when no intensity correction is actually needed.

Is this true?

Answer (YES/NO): YES